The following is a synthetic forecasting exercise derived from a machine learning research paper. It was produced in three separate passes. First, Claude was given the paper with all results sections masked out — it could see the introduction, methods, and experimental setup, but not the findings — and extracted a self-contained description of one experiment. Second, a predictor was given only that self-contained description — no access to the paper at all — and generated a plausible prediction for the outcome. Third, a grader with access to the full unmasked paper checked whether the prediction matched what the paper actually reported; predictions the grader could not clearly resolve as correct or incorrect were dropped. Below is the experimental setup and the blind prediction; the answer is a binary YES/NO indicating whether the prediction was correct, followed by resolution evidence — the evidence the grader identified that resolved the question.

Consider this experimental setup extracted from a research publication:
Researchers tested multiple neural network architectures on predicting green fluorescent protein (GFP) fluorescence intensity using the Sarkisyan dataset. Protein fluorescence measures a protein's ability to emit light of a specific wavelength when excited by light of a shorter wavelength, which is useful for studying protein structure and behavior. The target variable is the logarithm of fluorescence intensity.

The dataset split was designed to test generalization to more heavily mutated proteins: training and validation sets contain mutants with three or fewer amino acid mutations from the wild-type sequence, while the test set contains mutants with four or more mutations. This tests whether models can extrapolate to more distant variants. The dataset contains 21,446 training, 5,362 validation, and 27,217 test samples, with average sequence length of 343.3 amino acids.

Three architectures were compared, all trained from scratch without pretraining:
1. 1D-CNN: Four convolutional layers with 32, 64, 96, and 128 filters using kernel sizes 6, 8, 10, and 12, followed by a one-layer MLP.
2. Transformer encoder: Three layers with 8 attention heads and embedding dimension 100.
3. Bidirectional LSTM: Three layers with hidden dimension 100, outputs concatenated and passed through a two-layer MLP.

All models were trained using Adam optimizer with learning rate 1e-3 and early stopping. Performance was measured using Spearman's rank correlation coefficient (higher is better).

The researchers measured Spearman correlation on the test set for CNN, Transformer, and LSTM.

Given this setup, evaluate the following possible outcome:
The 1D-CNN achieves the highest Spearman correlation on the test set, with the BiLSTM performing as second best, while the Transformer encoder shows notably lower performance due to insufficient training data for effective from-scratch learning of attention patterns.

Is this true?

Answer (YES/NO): NO